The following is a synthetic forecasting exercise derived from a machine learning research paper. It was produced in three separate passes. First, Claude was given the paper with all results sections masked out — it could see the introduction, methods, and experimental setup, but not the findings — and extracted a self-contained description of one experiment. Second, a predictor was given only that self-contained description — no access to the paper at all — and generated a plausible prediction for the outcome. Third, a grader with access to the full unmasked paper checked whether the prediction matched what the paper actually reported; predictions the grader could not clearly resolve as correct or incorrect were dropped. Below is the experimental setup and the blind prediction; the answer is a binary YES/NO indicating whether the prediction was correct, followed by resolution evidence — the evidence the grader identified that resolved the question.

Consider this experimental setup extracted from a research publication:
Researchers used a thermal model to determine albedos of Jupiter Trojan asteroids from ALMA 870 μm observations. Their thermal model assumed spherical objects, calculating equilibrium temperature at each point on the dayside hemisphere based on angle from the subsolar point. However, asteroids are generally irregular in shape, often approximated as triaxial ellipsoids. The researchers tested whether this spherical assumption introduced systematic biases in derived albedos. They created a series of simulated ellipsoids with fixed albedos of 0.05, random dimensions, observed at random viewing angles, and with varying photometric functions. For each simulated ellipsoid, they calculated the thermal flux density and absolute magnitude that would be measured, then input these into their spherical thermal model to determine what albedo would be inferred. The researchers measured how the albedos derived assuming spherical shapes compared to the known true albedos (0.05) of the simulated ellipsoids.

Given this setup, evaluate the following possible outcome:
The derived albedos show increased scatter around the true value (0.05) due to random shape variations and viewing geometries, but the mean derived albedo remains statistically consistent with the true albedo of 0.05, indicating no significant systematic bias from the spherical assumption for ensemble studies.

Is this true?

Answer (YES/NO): YES